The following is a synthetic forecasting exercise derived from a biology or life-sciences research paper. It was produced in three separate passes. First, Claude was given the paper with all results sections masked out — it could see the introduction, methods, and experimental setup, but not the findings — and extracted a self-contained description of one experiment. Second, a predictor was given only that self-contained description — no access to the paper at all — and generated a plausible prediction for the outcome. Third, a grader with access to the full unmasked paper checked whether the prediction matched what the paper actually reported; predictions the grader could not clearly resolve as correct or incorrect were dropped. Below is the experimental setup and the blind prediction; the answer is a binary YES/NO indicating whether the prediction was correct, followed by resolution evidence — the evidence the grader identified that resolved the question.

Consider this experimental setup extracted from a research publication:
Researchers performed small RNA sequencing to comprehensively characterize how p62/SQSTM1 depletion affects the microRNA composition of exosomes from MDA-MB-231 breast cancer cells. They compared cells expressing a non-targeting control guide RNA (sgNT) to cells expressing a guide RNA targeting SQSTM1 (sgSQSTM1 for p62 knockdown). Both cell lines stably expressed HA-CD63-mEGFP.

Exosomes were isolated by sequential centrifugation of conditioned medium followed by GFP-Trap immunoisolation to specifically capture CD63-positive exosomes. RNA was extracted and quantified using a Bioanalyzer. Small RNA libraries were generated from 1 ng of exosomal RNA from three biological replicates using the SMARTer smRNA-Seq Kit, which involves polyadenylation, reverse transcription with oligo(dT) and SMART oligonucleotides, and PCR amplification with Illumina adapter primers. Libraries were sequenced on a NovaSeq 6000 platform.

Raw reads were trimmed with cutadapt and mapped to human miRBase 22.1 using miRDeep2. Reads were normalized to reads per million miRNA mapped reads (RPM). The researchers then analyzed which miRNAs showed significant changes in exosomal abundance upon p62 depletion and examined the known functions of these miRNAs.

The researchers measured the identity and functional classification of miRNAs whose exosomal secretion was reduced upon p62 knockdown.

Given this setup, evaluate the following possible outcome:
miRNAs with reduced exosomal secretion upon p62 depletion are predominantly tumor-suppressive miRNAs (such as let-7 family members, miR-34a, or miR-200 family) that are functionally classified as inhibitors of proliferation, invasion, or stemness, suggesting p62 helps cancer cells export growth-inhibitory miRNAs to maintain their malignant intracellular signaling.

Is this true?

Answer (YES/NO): YES